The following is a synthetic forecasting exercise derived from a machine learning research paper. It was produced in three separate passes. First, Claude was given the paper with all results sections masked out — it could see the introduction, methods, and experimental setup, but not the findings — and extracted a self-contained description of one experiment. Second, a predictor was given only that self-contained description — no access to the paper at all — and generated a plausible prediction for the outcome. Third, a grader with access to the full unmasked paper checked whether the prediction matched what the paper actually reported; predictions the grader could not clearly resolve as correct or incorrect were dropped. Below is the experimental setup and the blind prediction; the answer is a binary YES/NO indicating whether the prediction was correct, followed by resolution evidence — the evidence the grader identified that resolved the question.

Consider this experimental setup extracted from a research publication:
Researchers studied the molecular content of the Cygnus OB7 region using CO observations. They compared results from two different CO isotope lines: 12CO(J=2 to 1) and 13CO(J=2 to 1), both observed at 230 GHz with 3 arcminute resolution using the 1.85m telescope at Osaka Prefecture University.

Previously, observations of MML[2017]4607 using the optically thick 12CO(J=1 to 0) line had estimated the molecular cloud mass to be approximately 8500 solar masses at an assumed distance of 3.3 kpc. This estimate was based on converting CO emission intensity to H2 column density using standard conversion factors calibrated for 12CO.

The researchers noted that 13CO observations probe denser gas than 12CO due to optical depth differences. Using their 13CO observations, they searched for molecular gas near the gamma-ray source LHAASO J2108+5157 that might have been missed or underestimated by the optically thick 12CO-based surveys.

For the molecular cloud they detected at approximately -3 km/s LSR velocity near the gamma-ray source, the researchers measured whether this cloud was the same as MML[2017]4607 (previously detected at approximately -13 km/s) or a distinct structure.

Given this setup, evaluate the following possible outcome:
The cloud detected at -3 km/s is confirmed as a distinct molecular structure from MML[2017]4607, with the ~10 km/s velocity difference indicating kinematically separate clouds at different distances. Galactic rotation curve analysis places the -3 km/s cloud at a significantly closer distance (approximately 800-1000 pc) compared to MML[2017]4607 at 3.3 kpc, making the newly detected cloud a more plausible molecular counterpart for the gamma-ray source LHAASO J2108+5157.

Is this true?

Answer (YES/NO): NO